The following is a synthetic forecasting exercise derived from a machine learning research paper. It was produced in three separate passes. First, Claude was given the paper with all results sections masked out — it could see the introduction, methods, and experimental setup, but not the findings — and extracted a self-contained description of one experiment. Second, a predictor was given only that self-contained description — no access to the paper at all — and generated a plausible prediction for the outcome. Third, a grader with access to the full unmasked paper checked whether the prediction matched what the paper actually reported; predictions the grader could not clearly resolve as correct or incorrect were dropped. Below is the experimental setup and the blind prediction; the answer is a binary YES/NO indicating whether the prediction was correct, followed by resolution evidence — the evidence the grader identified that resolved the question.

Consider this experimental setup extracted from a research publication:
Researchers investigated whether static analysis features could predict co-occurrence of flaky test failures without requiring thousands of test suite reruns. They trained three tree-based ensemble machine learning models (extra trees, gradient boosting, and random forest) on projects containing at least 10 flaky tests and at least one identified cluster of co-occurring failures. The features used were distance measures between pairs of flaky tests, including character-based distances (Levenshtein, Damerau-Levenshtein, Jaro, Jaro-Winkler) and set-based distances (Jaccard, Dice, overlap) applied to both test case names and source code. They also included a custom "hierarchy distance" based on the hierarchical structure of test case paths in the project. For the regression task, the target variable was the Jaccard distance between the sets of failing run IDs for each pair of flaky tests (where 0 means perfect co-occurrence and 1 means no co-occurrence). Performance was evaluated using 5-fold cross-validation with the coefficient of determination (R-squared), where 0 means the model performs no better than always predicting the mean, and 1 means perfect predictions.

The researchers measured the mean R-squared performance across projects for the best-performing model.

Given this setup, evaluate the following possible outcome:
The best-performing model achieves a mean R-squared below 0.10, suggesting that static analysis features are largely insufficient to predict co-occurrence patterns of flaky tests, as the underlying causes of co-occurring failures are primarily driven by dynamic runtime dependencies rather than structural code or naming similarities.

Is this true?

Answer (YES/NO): NO